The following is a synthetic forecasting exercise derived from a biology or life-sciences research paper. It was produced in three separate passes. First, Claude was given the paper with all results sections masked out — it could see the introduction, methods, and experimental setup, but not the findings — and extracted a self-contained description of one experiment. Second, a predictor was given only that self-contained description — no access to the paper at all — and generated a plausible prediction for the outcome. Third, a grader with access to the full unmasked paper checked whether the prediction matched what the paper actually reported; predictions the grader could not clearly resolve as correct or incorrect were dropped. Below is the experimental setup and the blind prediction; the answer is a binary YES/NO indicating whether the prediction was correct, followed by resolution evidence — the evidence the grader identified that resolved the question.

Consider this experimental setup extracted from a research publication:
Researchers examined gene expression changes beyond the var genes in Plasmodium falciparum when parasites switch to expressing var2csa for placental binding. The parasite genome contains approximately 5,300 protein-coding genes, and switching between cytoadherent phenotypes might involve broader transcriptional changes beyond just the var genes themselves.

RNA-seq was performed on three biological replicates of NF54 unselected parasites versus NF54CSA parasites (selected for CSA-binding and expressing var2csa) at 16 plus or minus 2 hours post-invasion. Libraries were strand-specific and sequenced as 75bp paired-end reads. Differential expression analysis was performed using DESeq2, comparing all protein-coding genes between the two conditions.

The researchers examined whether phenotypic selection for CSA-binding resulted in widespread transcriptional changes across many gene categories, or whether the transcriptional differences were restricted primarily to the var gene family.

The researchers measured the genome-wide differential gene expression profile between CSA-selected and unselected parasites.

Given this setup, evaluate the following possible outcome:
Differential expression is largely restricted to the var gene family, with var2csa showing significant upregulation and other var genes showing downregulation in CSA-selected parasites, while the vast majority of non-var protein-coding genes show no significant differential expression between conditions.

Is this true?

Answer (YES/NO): YES